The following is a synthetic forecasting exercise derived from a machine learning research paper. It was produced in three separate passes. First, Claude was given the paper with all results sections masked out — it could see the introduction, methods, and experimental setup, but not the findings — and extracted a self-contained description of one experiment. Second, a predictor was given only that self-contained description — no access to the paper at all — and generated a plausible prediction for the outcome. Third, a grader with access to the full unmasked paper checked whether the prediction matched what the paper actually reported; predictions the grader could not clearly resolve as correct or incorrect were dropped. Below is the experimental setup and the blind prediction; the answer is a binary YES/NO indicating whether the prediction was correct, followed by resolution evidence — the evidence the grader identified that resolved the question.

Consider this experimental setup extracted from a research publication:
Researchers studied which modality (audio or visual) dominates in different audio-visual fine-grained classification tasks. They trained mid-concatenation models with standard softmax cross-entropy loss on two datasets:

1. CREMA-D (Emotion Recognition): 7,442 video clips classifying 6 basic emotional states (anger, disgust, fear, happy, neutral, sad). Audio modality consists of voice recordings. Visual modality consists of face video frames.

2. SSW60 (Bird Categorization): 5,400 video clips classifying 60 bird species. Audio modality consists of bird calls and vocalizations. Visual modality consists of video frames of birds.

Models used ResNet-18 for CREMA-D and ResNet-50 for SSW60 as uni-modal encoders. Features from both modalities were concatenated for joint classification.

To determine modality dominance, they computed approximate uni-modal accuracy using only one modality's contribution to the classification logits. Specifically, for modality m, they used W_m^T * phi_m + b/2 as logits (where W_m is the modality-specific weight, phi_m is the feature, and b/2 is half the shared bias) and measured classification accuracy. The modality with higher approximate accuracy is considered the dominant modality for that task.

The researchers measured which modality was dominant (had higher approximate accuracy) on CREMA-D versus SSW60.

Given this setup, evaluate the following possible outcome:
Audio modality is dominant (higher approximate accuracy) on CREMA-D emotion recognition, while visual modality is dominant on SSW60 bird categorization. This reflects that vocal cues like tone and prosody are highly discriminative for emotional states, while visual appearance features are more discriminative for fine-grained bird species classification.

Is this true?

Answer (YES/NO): YES